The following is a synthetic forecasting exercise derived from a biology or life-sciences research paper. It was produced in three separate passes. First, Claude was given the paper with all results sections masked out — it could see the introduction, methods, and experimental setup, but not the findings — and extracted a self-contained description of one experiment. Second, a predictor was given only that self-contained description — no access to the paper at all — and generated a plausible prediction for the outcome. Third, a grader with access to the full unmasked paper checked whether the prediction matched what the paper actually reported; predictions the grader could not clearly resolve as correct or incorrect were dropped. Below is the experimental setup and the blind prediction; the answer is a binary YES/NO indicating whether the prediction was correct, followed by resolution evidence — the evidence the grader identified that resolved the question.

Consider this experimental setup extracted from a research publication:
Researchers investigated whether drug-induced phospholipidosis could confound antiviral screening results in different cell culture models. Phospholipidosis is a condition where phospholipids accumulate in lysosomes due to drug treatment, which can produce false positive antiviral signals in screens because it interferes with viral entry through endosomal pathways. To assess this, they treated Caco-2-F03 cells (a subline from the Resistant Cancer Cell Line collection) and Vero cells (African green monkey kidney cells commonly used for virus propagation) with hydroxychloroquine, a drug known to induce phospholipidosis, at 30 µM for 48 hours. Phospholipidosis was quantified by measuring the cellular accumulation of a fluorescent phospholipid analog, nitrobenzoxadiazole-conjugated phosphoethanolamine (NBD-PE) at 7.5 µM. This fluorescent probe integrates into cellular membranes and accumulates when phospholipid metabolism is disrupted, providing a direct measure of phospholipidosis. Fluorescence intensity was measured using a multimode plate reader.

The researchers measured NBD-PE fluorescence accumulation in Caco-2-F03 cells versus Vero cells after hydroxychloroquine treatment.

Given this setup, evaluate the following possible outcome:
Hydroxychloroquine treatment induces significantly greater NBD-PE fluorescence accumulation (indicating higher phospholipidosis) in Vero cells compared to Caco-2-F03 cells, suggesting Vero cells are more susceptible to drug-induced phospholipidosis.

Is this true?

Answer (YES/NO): YES